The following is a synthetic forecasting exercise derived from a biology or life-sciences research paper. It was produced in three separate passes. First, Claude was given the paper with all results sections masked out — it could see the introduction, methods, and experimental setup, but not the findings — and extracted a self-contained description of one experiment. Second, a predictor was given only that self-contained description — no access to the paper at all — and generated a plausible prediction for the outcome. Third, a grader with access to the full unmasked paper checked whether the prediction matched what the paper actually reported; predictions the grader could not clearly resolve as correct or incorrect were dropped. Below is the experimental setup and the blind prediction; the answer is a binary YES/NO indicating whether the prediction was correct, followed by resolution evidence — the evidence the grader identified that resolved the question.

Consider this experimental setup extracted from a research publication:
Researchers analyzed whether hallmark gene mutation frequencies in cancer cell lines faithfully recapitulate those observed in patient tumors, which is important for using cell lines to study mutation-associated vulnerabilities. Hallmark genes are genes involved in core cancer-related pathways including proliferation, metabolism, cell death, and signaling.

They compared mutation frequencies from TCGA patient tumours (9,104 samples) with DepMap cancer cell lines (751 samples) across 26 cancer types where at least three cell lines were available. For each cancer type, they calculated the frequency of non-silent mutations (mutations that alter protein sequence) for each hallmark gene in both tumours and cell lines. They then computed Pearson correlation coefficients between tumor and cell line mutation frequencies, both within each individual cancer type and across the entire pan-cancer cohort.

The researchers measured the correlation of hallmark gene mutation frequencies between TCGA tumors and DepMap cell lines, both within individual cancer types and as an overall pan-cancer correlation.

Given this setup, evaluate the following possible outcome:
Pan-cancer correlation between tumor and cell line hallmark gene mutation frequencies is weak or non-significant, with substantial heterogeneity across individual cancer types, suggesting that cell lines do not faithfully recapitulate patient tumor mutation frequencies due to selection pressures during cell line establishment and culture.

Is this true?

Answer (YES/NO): NO